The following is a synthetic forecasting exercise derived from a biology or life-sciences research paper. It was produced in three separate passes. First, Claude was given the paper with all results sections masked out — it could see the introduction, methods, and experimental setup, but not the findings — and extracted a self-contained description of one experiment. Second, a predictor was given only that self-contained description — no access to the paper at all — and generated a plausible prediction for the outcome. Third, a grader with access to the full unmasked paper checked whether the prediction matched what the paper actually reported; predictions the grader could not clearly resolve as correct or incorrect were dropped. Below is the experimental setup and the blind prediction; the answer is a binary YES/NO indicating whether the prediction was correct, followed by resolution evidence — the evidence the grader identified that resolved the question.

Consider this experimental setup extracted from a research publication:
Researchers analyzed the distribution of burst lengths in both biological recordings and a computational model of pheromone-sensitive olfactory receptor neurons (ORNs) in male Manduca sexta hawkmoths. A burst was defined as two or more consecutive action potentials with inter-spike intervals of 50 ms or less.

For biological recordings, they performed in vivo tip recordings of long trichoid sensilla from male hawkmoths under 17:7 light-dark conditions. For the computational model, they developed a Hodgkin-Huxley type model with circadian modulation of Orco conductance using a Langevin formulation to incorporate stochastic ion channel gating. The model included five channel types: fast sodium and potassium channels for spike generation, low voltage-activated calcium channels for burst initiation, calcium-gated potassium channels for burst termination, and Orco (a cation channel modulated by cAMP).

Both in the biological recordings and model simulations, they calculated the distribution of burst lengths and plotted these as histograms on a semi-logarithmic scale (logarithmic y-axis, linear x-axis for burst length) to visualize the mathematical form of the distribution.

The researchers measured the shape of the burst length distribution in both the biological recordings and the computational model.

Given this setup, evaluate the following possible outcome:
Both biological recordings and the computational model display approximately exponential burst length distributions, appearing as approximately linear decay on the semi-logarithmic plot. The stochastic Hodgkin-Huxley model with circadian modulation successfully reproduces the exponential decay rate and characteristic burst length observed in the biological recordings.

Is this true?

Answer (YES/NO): YES